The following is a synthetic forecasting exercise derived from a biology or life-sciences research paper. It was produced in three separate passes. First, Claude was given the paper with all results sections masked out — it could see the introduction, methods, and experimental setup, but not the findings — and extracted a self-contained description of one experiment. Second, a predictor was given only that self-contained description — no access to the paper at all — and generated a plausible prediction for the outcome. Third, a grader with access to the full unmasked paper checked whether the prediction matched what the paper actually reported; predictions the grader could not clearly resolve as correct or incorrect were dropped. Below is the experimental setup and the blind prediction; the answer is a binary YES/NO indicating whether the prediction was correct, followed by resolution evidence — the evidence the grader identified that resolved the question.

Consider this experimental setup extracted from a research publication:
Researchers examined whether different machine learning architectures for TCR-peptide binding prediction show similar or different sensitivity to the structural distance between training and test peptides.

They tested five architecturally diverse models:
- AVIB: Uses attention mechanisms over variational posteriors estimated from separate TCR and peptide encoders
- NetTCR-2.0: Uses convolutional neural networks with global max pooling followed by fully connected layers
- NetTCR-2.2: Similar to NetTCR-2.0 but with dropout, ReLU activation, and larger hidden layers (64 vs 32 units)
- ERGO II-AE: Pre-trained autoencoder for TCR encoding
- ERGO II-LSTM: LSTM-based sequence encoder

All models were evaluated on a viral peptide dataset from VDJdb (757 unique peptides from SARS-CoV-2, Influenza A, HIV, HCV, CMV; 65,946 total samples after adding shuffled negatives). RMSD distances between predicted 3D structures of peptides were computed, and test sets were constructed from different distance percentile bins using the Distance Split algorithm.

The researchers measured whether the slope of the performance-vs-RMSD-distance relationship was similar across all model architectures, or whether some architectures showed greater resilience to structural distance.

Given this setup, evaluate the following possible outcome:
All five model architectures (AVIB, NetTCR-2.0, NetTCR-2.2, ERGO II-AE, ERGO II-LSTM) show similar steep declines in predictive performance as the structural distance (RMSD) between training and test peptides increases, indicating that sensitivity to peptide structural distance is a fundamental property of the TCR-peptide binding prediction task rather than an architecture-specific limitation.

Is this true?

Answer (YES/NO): NO